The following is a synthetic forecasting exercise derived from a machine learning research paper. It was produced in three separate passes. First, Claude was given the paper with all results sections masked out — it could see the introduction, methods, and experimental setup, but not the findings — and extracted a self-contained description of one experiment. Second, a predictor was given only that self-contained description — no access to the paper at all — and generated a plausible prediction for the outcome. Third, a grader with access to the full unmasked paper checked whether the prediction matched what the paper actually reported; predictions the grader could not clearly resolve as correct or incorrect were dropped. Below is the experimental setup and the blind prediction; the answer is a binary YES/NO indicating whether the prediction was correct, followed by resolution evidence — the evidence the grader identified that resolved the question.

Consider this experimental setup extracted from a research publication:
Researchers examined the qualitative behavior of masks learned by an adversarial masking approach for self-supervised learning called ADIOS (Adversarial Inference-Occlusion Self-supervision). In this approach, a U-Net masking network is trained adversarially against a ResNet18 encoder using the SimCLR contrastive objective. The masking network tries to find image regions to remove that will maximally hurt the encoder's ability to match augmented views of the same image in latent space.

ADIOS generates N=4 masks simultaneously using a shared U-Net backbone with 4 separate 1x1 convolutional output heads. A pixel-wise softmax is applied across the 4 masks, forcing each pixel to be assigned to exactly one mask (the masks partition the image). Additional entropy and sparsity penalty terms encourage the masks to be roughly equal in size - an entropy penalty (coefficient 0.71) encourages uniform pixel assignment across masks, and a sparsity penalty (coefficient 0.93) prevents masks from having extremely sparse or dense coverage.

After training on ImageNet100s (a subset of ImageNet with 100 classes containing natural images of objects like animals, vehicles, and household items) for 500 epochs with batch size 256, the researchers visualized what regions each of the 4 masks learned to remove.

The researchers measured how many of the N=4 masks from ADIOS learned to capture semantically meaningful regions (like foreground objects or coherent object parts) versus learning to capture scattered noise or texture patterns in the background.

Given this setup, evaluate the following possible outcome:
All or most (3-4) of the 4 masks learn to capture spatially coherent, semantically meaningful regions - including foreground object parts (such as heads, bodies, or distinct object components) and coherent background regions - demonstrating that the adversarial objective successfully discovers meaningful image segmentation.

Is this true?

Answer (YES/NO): NO